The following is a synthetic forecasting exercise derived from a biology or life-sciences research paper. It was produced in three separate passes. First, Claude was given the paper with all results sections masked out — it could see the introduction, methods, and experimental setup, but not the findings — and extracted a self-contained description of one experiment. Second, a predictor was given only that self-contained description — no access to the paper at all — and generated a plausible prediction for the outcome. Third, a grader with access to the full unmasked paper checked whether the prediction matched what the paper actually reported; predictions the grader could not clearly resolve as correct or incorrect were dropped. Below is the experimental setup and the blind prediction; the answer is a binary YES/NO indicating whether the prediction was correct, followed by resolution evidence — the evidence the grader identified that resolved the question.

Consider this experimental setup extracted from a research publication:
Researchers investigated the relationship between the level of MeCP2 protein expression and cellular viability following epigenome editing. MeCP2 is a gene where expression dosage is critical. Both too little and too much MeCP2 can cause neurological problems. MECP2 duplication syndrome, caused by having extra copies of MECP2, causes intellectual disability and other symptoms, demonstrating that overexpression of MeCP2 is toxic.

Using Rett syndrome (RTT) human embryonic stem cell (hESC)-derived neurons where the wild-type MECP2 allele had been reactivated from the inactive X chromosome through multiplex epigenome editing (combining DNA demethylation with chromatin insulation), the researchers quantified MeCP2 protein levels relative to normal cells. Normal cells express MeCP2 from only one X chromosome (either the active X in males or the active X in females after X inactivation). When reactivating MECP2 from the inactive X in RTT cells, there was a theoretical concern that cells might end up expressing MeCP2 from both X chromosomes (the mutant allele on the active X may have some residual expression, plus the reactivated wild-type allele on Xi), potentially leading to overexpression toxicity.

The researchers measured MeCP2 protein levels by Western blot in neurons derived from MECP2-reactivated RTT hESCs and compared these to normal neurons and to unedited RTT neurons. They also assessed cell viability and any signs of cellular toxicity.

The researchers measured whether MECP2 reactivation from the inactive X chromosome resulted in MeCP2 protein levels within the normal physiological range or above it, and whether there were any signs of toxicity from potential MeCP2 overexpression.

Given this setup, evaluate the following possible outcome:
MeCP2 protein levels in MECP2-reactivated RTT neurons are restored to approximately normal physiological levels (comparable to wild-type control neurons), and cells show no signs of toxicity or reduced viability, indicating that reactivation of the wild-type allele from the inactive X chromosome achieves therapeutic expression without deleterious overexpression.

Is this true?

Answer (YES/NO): YES